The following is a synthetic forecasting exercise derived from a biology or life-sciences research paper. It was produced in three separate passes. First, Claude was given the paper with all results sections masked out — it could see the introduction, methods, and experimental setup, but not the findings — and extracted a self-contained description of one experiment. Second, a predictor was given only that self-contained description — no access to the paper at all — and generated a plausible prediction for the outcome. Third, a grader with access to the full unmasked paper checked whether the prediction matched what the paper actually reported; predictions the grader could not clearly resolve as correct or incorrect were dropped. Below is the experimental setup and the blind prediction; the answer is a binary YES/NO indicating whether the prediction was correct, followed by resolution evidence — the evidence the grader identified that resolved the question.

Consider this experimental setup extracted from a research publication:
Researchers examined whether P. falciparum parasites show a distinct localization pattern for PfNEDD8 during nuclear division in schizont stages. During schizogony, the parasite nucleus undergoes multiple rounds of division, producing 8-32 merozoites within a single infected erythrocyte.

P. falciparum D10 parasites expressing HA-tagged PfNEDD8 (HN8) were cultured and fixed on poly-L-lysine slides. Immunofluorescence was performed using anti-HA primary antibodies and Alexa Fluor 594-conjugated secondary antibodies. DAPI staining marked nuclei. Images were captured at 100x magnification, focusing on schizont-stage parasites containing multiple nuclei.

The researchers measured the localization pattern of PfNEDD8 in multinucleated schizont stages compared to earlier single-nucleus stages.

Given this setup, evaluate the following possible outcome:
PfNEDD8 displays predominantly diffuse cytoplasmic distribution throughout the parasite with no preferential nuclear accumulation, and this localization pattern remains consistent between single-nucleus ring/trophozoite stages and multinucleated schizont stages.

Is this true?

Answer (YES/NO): YES